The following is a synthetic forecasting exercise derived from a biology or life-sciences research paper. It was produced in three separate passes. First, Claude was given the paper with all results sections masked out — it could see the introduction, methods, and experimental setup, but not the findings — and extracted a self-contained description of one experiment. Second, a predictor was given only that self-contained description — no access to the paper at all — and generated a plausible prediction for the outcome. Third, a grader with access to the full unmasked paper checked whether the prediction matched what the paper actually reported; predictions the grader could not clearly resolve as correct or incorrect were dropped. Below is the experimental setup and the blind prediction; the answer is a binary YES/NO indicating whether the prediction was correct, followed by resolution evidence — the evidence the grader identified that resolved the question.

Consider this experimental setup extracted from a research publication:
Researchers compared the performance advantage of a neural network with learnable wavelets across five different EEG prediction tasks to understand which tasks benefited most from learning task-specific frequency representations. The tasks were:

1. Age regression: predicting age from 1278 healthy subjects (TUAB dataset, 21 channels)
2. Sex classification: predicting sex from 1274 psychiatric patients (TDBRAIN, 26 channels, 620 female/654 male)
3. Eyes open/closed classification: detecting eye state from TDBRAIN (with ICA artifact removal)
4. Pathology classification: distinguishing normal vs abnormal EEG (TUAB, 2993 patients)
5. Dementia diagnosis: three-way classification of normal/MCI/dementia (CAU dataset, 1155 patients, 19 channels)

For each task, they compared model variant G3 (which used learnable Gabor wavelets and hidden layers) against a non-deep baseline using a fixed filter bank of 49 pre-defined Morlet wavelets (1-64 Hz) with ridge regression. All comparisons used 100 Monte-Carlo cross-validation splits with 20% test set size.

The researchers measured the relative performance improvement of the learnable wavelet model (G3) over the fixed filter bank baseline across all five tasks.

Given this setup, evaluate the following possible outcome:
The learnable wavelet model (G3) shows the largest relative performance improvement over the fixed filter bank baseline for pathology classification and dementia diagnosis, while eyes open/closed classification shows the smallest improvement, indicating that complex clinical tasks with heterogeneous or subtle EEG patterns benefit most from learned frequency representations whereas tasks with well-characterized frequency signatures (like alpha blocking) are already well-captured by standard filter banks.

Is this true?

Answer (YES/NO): NO